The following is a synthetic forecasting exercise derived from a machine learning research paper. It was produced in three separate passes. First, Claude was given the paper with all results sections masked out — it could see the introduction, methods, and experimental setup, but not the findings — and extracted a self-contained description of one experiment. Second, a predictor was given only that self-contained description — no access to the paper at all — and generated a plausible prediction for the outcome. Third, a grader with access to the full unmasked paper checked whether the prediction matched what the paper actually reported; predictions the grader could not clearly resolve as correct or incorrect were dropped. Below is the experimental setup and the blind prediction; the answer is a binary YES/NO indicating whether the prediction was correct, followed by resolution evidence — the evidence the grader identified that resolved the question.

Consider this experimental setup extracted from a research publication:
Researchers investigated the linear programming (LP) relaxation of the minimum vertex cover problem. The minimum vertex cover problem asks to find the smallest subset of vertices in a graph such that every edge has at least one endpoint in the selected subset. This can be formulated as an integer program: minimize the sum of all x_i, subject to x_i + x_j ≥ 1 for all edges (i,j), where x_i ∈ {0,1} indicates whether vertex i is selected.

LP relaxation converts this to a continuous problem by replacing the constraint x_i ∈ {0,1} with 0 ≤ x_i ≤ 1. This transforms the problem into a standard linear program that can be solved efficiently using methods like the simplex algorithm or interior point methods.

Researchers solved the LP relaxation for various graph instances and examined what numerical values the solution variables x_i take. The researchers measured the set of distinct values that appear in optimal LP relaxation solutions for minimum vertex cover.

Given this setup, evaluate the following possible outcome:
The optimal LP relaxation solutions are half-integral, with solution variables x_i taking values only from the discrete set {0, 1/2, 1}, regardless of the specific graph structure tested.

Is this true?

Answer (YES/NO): YES